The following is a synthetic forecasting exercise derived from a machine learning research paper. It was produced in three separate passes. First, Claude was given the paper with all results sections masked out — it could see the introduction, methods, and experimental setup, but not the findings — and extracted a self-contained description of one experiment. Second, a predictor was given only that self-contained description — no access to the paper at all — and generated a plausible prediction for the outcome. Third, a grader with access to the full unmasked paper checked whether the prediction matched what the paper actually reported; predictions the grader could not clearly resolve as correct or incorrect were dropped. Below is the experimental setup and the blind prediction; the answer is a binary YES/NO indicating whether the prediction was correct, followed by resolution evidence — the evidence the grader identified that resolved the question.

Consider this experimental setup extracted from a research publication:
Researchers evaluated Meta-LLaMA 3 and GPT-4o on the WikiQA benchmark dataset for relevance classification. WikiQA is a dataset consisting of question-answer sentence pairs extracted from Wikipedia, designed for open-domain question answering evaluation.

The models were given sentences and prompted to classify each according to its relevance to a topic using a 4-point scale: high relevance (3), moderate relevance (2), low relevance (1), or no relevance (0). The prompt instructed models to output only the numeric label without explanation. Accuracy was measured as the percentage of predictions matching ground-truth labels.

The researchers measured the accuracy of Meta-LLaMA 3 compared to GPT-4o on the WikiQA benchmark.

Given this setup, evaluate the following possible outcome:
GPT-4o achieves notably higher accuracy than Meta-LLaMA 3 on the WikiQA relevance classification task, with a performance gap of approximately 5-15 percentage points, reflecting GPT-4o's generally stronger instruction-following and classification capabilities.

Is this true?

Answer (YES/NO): NO